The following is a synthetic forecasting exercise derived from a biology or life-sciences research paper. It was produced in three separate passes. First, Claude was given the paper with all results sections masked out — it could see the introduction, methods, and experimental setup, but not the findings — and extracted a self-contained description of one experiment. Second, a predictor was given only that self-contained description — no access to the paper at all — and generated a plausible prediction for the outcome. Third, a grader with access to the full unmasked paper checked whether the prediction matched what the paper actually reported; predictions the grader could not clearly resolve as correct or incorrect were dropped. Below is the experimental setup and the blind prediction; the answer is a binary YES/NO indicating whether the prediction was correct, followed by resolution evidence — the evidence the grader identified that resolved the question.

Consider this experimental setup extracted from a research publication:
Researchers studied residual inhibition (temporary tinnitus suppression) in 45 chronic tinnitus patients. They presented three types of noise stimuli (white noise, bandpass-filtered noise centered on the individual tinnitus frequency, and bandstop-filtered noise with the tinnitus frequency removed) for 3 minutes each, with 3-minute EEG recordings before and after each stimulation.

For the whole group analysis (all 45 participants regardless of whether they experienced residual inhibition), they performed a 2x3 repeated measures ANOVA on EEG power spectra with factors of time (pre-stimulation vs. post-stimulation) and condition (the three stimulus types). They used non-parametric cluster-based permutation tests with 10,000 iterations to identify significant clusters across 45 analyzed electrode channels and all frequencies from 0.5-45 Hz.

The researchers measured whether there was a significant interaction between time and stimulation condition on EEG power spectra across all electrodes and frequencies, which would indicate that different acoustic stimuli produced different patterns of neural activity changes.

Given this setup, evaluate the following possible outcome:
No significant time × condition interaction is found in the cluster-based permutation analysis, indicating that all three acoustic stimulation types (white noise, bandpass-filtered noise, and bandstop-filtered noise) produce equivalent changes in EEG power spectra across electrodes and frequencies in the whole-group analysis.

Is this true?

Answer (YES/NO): NO